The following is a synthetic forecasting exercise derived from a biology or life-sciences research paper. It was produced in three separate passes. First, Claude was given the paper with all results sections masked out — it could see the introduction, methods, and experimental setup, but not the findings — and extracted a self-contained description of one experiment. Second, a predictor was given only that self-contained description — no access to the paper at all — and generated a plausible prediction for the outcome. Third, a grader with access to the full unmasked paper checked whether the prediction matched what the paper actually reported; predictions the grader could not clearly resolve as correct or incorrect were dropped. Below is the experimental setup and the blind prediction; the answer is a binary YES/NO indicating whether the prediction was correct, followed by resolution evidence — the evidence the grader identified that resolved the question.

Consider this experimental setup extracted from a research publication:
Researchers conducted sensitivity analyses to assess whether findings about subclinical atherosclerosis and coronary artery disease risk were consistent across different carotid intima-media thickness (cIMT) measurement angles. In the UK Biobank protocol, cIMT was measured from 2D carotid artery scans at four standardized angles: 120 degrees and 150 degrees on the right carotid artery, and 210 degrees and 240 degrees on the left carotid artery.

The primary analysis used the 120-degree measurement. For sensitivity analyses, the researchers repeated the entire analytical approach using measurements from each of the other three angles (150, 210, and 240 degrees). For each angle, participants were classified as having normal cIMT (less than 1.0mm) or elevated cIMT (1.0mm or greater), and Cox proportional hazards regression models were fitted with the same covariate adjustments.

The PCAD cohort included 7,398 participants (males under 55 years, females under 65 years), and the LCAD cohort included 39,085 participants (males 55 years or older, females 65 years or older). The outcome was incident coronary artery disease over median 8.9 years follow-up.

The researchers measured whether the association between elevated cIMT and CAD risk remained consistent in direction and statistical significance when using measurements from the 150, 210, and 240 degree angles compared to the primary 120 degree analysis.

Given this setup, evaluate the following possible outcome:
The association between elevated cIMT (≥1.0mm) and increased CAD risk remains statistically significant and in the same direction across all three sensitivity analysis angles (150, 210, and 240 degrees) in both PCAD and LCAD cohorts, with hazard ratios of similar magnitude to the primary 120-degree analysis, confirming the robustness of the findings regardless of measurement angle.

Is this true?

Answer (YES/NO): NO